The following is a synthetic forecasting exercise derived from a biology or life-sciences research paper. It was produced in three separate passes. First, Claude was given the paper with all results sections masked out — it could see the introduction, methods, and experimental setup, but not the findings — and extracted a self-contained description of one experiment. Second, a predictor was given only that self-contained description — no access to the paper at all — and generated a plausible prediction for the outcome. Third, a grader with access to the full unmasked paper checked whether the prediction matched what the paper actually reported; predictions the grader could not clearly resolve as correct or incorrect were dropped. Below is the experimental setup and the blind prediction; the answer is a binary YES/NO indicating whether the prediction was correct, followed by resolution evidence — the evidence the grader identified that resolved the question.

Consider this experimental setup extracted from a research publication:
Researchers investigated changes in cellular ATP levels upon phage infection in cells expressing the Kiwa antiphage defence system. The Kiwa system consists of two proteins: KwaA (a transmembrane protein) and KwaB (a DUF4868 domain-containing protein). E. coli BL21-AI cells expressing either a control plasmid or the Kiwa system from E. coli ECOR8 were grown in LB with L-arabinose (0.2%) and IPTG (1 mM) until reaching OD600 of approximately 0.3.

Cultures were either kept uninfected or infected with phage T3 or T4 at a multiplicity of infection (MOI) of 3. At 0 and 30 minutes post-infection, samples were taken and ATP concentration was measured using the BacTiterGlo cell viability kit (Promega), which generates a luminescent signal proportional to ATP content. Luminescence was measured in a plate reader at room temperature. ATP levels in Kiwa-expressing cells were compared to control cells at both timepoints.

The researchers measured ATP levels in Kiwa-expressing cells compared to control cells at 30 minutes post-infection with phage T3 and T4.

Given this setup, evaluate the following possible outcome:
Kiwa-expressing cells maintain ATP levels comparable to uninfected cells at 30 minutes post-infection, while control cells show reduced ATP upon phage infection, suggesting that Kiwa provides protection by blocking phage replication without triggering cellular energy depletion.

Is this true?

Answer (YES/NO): NO